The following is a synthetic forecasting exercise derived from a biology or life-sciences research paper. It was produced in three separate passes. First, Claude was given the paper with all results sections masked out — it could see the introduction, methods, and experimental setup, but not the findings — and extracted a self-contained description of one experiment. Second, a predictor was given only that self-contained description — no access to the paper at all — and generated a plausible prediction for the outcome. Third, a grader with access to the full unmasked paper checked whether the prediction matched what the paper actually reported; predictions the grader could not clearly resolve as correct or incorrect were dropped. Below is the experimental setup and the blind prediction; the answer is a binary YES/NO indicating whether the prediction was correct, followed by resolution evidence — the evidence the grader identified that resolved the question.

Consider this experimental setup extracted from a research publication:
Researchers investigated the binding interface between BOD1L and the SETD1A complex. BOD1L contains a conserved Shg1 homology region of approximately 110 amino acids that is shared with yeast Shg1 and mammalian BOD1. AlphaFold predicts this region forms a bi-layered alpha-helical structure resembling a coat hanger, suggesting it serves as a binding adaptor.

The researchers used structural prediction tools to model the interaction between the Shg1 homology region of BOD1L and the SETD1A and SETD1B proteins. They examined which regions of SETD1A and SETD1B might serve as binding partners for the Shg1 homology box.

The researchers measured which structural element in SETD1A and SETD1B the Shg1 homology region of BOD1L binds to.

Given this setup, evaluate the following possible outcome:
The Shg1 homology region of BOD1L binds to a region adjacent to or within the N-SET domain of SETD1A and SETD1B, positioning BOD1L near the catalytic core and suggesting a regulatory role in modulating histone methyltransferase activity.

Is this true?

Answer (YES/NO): NO